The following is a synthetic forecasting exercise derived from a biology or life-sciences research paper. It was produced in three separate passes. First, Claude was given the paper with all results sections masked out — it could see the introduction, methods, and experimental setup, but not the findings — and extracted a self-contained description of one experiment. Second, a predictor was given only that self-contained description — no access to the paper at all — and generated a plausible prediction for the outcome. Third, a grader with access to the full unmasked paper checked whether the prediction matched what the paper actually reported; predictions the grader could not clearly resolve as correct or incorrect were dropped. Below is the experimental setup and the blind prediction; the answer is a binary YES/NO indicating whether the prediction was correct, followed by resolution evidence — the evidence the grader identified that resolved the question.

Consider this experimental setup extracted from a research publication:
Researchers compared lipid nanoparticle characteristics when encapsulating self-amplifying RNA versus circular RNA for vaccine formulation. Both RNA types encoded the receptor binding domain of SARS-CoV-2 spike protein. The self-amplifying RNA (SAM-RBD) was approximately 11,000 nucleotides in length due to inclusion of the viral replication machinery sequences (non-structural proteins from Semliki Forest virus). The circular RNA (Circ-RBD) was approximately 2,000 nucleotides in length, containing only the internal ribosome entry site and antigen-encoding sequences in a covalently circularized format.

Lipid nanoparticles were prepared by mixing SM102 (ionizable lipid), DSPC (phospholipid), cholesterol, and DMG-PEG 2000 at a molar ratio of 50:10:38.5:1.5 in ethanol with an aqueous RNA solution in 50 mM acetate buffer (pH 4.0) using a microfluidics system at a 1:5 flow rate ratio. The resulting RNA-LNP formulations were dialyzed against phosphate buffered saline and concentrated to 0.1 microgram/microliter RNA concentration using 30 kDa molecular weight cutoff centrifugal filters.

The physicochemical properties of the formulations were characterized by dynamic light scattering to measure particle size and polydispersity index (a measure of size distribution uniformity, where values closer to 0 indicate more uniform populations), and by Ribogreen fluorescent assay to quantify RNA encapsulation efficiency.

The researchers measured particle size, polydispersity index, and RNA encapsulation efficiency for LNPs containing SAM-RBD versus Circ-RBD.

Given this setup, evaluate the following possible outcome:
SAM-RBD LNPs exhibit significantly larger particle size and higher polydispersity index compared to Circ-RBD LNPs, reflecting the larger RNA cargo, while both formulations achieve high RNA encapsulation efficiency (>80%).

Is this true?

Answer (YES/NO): NO